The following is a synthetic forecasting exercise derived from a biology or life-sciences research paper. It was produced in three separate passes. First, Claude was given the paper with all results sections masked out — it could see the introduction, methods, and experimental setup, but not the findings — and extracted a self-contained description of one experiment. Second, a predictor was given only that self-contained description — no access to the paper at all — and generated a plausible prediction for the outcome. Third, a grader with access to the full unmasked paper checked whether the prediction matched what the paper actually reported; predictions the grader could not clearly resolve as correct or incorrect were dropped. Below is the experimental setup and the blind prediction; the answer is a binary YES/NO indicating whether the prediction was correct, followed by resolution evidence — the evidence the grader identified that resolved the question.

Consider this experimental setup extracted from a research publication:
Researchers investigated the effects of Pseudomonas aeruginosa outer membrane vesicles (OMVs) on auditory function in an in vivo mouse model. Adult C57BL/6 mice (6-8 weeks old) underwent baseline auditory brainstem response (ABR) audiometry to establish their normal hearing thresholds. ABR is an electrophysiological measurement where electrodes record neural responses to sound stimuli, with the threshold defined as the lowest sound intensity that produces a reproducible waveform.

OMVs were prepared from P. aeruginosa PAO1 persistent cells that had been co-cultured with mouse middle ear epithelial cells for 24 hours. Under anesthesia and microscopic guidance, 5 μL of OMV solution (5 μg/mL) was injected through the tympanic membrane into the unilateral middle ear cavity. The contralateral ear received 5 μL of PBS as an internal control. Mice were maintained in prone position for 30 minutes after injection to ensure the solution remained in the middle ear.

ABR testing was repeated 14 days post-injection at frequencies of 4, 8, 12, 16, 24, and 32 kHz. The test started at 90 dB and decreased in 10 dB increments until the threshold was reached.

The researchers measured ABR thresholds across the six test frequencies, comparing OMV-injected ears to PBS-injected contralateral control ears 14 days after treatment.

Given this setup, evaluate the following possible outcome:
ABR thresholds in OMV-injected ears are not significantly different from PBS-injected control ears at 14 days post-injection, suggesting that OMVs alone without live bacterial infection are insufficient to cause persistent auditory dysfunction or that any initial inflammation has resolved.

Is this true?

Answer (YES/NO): NO